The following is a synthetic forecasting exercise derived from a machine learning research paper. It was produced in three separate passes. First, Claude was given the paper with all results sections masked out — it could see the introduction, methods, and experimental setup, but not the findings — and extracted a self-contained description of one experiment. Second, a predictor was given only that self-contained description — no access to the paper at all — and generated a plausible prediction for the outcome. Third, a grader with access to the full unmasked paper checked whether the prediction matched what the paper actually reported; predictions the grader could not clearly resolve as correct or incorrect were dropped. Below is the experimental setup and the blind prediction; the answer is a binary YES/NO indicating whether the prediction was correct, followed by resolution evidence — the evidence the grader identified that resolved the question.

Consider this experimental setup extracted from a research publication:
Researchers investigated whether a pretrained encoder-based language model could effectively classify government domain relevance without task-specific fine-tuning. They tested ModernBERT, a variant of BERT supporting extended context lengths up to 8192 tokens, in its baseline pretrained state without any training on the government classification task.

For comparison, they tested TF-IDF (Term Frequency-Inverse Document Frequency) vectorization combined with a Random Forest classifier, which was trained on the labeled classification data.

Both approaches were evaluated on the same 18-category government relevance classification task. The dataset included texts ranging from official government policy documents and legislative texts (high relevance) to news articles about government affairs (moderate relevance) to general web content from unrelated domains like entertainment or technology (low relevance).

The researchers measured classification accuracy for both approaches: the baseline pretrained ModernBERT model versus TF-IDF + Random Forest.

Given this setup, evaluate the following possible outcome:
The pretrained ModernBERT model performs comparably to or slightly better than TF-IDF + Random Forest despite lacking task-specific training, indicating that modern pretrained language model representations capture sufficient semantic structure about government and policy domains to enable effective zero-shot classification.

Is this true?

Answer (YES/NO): NO